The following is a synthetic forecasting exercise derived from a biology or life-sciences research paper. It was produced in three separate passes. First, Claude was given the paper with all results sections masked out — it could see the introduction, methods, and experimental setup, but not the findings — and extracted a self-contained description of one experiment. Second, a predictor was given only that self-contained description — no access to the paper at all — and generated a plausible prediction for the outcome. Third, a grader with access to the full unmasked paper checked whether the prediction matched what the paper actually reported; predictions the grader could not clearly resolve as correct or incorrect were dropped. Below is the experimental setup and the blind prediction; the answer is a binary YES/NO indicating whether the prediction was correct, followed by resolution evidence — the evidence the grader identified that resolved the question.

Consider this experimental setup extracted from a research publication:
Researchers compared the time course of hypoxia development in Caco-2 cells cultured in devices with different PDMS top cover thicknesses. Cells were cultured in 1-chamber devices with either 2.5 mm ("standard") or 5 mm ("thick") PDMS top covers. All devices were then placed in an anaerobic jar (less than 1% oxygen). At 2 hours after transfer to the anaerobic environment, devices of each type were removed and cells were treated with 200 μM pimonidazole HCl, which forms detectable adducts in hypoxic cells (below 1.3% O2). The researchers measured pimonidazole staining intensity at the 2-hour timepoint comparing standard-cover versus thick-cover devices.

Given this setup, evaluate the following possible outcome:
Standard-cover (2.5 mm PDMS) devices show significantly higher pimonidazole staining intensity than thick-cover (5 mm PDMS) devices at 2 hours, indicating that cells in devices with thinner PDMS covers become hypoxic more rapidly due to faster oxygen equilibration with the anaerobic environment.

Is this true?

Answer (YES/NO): NO